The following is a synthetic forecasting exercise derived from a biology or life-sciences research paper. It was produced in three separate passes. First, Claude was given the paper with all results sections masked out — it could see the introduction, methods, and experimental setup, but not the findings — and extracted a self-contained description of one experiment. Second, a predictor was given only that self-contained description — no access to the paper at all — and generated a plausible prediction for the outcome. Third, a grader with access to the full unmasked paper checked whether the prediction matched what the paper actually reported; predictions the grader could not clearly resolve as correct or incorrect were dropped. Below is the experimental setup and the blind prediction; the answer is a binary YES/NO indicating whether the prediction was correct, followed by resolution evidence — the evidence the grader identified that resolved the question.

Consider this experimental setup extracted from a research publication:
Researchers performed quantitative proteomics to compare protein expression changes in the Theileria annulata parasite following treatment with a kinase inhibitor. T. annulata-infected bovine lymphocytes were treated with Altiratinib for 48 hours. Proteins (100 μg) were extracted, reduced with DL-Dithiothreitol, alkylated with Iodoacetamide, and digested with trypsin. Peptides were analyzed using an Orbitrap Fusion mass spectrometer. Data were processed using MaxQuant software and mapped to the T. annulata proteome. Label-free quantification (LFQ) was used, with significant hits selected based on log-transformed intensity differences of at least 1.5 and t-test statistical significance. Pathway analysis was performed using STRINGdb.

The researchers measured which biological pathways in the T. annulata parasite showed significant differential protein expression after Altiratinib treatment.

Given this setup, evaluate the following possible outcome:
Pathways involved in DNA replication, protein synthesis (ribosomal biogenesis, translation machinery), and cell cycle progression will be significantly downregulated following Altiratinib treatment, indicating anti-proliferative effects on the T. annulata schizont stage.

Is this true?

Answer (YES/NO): NO